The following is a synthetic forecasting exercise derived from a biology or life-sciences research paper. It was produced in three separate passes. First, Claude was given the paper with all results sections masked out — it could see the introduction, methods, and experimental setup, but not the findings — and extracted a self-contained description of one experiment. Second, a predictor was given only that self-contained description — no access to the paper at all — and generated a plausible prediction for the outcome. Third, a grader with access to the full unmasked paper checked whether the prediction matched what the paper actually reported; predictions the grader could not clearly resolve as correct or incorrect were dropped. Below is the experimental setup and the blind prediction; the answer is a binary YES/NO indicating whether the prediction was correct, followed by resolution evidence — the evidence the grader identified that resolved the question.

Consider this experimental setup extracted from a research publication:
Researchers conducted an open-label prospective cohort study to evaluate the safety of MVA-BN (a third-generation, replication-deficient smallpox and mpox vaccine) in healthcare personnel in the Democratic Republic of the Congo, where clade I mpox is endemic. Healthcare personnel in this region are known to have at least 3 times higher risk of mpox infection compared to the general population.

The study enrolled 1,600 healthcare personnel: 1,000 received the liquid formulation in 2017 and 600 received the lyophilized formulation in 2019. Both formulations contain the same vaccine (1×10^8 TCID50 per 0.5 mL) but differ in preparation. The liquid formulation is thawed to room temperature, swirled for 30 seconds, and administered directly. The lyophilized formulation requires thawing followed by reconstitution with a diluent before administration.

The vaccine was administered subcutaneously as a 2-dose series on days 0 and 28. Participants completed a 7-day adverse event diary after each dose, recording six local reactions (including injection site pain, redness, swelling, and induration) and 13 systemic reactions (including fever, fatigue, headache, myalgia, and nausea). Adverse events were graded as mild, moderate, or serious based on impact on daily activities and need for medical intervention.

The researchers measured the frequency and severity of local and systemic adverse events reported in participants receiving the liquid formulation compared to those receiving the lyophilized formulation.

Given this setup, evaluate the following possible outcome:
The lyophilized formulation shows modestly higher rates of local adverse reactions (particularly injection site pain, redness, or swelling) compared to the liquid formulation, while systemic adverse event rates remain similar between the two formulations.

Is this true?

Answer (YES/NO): NO